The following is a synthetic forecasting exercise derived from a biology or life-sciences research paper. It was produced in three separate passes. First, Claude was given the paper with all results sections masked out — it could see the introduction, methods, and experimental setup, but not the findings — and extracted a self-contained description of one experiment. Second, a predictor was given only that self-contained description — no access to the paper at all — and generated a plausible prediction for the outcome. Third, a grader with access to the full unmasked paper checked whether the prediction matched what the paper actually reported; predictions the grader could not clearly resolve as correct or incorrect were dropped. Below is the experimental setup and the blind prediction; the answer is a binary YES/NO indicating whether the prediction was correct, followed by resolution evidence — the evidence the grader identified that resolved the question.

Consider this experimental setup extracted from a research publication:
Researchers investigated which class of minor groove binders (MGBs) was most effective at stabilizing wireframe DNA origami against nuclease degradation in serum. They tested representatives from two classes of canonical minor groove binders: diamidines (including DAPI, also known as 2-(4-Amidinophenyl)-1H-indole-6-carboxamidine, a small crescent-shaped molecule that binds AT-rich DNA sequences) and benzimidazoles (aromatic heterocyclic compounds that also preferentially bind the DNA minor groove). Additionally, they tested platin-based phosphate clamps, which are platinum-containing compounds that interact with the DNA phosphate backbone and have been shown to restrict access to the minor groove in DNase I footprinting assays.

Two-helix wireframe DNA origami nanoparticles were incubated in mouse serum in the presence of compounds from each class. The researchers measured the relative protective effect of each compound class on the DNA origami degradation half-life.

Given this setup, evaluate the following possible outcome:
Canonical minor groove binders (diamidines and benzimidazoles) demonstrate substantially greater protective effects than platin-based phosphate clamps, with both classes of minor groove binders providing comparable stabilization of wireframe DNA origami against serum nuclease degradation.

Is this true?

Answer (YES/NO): NO